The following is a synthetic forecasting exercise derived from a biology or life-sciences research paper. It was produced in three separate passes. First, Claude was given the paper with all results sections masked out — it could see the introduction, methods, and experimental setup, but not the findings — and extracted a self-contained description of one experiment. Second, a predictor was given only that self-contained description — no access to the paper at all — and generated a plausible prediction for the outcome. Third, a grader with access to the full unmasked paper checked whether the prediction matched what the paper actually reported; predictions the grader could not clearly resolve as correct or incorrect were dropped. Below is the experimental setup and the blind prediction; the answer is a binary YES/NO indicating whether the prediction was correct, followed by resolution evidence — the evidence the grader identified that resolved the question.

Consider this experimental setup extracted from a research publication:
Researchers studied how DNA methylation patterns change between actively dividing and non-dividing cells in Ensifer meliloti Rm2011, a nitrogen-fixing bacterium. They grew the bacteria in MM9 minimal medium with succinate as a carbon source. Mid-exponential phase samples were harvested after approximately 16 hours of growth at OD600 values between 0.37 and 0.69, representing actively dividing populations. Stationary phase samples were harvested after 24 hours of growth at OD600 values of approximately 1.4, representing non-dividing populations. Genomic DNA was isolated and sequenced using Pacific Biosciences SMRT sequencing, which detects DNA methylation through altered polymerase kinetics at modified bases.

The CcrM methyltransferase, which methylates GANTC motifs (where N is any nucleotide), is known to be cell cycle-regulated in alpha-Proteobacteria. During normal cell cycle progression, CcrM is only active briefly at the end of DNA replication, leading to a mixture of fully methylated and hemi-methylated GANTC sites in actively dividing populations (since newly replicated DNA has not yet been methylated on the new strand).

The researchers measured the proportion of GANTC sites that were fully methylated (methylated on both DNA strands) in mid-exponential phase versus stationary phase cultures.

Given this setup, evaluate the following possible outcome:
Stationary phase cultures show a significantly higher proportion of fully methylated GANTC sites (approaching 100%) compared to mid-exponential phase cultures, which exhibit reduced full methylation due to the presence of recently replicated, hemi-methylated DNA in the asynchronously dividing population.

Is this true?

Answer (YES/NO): YES